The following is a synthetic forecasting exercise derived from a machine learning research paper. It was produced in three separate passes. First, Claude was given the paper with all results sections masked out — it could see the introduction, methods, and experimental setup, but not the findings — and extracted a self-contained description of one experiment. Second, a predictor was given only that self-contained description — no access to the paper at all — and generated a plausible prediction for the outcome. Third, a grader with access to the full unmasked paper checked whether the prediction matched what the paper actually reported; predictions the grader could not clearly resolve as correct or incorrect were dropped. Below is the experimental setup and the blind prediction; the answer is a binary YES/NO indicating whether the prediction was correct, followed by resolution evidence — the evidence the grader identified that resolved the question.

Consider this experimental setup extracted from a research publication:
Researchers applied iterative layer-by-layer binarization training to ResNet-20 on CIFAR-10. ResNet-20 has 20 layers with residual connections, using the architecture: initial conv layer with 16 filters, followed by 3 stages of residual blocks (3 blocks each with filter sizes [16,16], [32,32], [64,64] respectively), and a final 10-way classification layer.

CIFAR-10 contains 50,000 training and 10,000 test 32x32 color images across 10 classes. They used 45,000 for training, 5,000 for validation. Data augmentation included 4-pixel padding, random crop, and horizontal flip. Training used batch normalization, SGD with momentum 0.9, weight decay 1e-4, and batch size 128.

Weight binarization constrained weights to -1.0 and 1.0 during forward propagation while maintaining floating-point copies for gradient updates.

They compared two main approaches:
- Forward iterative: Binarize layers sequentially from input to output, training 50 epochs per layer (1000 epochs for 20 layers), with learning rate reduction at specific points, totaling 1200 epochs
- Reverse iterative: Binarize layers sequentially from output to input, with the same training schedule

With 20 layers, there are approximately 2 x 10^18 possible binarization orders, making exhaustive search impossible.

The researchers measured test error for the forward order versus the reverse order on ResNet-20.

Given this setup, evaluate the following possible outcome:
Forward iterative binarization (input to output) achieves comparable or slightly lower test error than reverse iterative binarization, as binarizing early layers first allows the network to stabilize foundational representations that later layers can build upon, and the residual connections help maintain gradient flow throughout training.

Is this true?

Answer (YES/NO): YES